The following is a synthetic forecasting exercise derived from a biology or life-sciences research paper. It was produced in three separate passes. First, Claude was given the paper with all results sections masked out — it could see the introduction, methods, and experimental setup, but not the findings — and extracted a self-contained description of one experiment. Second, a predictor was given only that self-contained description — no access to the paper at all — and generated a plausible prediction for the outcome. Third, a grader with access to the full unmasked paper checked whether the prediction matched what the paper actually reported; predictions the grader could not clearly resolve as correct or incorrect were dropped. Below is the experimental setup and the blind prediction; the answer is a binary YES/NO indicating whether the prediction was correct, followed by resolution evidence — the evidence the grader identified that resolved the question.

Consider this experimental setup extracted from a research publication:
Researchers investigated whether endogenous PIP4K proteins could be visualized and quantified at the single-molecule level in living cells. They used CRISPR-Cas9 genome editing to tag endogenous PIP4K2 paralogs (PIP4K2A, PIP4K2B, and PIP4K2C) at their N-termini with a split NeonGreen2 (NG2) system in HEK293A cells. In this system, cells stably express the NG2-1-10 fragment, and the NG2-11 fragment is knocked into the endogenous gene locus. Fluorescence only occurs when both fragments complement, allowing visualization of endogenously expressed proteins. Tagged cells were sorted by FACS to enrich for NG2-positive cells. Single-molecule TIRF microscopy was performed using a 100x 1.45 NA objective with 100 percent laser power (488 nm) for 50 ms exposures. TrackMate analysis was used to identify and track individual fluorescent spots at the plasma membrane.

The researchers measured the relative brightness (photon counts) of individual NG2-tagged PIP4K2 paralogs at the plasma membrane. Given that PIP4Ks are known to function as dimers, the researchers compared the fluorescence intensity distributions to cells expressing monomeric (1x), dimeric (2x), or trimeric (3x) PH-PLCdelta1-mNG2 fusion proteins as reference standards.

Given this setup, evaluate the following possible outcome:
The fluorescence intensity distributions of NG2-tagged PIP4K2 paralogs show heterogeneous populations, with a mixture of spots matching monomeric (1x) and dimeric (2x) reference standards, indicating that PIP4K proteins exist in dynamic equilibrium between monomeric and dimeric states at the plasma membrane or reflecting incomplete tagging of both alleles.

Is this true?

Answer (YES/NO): YES